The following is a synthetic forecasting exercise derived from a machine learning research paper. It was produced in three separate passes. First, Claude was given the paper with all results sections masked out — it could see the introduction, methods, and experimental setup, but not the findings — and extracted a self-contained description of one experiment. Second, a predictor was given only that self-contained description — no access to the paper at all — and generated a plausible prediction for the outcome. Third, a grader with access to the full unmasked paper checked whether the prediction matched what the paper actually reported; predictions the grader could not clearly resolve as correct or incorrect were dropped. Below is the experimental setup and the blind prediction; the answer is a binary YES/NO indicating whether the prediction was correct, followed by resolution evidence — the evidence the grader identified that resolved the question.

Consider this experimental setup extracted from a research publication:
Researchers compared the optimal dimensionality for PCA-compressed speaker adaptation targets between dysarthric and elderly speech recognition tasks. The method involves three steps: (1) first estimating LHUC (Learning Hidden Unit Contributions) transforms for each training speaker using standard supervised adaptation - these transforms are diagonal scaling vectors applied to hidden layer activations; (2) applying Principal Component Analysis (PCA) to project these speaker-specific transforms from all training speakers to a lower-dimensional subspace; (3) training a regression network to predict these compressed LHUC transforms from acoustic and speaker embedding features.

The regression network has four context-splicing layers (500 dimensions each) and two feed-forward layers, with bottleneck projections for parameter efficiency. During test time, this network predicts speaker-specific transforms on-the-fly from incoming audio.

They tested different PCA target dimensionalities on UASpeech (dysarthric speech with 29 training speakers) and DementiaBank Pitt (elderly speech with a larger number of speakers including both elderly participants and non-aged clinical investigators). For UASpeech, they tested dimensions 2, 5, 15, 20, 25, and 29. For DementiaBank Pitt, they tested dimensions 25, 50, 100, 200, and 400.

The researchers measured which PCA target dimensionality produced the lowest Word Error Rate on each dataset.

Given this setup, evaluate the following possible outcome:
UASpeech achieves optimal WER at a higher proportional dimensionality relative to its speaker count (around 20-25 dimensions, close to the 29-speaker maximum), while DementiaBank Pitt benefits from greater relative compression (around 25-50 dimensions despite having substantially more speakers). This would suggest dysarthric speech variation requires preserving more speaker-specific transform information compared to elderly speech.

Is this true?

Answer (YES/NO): NO